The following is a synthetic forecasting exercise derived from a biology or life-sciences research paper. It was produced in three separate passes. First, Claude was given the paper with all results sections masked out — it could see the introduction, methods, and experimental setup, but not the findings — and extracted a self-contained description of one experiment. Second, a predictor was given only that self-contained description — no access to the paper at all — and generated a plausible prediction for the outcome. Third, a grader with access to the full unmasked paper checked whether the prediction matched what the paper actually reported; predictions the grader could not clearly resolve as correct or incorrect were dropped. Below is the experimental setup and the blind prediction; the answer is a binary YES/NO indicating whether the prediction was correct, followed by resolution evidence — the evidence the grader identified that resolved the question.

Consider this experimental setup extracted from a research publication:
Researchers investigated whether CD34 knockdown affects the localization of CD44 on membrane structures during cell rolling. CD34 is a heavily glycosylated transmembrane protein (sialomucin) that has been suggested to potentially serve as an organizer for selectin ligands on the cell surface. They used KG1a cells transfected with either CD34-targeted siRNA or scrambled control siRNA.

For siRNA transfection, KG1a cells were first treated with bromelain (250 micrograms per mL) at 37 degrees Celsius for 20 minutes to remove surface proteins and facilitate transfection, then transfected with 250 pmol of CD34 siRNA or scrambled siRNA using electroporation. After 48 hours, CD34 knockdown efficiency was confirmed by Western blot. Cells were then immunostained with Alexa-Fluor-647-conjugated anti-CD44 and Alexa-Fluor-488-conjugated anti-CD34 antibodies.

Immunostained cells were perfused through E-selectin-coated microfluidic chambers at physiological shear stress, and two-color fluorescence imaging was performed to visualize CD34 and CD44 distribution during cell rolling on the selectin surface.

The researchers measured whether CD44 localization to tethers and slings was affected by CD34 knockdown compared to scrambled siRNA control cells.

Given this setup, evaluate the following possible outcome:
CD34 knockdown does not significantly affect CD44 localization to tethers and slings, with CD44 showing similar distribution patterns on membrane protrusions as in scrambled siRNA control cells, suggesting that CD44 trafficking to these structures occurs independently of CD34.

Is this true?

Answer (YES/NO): NO